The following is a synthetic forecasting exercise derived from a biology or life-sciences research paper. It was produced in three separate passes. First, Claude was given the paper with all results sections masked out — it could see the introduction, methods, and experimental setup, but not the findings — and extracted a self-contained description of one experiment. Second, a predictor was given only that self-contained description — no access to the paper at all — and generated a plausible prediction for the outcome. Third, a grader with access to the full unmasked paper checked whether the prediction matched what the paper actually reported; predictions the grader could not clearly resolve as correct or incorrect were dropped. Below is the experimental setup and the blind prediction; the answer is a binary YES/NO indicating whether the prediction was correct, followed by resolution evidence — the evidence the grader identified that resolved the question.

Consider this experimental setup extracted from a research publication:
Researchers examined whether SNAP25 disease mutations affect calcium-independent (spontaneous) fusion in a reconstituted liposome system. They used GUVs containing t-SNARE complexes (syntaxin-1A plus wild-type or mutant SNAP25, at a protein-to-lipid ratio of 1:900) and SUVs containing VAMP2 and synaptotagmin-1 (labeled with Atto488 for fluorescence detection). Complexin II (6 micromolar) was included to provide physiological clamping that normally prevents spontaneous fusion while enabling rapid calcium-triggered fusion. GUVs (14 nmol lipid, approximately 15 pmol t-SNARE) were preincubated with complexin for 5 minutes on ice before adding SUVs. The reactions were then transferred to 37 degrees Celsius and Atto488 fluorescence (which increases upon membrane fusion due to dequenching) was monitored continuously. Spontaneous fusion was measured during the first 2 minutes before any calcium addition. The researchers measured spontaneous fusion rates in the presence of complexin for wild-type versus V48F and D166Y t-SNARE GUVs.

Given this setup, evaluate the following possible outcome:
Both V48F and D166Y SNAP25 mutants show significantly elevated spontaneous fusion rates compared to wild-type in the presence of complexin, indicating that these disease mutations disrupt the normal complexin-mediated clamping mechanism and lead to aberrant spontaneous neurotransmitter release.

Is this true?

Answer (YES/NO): YES